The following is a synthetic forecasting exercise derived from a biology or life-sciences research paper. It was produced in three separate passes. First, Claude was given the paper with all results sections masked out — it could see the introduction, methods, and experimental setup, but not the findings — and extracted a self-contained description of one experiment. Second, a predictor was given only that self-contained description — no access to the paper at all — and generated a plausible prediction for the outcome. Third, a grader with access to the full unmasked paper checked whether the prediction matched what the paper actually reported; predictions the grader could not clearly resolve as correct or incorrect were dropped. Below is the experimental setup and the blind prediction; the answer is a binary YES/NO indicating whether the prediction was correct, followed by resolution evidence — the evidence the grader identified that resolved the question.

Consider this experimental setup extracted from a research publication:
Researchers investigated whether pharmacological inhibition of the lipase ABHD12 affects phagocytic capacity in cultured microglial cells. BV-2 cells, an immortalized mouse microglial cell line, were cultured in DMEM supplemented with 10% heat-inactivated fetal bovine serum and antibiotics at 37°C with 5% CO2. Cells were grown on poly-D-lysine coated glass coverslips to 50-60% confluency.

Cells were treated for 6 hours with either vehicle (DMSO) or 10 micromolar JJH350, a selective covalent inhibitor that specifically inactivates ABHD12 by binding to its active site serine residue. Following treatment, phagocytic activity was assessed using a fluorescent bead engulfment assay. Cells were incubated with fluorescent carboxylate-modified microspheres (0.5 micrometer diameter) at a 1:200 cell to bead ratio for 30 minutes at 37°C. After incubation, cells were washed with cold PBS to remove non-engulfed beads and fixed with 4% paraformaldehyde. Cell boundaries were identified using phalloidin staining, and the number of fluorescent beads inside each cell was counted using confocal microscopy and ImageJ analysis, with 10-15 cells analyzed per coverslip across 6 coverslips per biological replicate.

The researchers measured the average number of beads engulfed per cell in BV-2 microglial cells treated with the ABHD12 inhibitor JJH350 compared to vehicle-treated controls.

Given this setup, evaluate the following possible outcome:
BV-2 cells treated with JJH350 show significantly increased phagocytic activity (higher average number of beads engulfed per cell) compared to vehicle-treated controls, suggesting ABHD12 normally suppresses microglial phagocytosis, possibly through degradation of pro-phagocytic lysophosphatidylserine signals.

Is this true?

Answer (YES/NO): YES